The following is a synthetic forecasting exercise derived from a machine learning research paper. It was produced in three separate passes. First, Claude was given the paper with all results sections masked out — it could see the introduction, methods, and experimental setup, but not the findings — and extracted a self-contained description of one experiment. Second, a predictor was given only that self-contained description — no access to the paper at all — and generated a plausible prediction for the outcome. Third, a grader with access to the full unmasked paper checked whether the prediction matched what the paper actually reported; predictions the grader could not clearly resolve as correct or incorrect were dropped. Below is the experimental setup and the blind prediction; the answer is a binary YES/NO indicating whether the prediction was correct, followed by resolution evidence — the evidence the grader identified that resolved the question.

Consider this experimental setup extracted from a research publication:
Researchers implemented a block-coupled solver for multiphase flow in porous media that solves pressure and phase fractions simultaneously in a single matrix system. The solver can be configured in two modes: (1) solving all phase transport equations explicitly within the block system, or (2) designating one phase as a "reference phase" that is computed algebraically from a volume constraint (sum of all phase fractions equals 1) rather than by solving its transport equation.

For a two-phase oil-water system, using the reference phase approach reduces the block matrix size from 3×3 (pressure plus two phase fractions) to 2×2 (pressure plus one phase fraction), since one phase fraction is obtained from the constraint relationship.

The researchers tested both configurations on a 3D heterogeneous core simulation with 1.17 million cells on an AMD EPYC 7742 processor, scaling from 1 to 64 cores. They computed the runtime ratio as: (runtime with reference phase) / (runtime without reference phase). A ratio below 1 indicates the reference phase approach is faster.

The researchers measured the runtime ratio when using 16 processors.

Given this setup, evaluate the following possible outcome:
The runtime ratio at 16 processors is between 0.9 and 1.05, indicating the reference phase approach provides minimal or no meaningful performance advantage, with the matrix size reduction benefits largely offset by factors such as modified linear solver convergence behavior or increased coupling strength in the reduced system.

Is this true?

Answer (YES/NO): NO